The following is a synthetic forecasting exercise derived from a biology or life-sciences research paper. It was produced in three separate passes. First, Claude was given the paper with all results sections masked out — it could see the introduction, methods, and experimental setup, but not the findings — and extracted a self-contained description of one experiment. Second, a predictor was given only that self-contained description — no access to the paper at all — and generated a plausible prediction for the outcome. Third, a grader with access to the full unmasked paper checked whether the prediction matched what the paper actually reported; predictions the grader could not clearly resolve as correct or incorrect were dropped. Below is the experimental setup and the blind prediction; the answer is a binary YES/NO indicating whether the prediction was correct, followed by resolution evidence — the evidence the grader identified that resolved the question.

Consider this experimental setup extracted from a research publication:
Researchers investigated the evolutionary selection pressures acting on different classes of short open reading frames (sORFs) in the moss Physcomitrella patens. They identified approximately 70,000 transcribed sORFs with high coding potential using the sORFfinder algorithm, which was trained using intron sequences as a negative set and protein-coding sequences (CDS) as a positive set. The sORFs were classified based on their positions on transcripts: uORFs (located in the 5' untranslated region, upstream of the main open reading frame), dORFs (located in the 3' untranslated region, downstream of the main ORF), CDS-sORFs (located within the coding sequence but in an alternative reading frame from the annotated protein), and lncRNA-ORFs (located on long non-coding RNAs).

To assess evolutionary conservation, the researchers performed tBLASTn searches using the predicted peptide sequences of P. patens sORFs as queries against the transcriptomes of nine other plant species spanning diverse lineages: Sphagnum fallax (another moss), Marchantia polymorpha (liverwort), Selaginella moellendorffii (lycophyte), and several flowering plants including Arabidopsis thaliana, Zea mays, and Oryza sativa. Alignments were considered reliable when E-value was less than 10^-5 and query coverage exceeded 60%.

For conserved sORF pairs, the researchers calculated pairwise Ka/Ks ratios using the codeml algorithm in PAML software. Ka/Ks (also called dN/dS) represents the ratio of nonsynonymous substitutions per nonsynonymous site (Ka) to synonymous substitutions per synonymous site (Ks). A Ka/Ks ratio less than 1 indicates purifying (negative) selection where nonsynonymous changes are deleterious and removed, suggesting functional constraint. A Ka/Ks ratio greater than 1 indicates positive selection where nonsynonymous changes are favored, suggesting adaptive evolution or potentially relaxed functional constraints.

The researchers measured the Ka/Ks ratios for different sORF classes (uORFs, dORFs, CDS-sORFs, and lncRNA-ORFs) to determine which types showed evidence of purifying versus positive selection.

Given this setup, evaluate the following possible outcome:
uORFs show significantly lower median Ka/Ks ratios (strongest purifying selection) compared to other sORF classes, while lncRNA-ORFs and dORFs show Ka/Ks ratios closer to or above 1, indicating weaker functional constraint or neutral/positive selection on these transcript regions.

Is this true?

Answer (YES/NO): NO